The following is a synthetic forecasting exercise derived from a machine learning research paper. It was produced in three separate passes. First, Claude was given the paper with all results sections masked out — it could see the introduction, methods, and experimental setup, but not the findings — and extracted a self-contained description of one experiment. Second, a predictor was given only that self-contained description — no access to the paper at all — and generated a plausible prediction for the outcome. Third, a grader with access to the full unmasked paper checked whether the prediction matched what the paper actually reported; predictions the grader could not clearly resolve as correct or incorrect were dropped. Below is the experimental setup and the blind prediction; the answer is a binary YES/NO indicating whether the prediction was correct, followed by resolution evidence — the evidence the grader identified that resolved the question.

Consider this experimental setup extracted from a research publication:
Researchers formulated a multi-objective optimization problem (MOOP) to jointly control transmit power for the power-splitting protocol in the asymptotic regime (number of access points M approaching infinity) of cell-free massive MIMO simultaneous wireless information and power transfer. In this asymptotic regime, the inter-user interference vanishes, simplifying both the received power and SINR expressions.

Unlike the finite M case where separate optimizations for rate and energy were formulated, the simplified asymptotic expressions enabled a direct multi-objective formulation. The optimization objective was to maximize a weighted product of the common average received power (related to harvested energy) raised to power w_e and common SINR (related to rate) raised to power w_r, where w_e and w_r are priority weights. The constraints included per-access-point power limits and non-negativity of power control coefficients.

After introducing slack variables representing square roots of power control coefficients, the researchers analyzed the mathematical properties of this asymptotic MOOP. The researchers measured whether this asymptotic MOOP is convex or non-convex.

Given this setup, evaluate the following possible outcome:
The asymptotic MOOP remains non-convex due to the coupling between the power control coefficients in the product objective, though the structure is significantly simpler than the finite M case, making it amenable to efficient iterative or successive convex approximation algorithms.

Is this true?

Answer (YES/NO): NO